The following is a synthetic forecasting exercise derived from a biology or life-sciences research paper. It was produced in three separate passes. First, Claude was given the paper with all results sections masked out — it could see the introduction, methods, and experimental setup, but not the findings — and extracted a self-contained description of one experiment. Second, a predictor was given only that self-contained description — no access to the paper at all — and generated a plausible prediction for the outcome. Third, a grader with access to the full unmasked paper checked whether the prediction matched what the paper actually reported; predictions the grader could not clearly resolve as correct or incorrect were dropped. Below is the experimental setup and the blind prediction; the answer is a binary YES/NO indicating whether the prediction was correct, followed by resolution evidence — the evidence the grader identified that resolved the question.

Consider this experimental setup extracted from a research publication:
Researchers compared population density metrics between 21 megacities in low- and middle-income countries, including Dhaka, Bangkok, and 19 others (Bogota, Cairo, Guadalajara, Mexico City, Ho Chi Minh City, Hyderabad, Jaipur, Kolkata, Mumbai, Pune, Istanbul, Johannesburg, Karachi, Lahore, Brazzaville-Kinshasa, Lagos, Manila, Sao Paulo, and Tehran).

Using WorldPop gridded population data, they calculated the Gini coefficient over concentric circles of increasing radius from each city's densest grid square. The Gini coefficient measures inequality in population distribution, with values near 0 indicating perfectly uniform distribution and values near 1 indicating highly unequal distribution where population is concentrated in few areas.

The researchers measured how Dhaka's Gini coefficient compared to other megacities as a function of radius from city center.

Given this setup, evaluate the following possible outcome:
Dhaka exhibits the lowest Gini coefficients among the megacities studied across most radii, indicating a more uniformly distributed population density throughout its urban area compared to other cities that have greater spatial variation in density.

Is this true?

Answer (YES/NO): NO